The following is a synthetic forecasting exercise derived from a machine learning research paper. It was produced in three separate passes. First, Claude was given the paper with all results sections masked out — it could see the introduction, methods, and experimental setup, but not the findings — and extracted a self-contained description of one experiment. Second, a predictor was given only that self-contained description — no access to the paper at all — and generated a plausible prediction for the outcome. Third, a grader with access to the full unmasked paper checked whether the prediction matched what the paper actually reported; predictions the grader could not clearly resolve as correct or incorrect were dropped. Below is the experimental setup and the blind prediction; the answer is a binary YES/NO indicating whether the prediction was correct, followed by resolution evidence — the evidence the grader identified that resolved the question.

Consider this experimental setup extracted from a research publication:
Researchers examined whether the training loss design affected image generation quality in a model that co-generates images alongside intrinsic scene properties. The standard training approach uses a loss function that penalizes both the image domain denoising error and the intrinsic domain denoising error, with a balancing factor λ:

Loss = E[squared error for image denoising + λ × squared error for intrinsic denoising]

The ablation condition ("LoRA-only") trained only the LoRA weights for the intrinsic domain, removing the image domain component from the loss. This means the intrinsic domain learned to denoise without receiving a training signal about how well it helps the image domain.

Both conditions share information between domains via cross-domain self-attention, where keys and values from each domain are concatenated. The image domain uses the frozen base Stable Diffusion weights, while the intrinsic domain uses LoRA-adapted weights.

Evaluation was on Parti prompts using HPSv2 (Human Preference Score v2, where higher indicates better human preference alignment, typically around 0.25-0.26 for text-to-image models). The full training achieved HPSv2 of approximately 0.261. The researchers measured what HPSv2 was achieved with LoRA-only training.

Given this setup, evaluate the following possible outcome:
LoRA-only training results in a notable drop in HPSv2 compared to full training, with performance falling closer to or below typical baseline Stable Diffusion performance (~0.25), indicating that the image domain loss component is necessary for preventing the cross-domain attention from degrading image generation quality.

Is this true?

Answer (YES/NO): YES